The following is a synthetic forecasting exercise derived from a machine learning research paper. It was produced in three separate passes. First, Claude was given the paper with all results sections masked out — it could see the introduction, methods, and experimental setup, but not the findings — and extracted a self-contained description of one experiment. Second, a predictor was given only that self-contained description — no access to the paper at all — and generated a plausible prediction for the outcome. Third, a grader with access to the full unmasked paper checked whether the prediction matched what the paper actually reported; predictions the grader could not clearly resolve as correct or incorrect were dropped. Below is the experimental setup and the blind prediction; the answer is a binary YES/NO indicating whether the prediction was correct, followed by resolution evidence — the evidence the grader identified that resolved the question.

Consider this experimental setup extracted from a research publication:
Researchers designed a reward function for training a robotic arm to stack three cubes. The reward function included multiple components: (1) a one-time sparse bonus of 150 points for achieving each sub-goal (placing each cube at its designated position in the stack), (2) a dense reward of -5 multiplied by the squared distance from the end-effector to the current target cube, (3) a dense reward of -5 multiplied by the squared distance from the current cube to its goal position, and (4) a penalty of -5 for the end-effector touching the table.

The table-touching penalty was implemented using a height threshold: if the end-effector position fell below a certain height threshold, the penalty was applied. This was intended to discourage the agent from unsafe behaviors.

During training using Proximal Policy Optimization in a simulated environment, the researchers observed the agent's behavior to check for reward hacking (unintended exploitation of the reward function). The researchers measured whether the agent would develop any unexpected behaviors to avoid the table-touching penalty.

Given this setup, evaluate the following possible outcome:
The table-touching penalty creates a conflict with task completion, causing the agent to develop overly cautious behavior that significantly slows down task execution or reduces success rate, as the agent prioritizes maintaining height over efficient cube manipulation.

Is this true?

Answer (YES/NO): NO